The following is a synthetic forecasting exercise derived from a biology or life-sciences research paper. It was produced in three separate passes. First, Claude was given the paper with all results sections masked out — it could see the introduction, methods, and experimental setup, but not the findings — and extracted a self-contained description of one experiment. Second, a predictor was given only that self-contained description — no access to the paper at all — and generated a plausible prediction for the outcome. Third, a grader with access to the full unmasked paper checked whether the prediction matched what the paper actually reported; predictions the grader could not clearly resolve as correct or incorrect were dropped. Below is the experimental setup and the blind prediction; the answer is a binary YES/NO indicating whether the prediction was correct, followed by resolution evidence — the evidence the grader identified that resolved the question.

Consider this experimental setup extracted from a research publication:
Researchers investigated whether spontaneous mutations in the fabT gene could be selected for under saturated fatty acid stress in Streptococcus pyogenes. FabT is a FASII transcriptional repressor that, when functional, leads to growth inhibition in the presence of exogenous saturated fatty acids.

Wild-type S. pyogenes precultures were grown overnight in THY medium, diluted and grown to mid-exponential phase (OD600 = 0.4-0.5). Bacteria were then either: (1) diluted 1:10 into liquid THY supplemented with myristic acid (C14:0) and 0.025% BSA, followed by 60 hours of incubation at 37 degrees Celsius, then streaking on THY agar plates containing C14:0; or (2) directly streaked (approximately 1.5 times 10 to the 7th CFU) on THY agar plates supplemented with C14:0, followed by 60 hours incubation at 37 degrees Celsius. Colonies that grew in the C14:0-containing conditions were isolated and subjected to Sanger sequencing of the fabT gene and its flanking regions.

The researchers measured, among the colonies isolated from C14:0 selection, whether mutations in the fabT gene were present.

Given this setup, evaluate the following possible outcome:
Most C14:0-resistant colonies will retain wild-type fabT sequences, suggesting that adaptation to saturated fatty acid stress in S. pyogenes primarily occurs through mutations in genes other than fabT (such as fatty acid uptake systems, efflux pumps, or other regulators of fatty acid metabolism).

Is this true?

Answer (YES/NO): NO